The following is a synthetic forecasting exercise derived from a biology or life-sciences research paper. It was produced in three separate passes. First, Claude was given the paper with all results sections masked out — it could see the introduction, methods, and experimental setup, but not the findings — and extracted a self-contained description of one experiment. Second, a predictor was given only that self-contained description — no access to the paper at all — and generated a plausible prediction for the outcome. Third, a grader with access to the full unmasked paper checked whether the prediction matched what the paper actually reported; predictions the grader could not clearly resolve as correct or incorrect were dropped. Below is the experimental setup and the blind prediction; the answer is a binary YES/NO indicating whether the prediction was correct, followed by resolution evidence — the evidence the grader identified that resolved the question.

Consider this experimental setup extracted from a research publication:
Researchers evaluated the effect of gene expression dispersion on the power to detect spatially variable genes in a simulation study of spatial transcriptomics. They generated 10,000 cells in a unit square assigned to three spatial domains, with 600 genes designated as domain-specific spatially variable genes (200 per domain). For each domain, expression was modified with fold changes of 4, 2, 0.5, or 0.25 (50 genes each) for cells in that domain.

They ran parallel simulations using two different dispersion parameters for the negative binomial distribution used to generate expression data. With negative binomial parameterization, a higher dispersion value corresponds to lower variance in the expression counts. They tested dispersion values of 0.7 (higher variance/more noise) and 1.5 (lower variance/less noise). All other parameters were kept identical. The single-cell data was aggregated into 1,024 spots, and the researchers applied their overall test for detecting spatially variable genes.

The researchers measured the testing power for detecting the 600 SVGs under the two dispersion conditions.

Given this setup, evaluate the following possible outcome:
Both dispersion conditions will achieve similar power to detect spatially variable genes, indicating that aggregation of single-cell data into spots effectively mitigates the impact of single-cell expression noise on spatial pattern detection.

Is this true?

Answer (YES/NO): NO